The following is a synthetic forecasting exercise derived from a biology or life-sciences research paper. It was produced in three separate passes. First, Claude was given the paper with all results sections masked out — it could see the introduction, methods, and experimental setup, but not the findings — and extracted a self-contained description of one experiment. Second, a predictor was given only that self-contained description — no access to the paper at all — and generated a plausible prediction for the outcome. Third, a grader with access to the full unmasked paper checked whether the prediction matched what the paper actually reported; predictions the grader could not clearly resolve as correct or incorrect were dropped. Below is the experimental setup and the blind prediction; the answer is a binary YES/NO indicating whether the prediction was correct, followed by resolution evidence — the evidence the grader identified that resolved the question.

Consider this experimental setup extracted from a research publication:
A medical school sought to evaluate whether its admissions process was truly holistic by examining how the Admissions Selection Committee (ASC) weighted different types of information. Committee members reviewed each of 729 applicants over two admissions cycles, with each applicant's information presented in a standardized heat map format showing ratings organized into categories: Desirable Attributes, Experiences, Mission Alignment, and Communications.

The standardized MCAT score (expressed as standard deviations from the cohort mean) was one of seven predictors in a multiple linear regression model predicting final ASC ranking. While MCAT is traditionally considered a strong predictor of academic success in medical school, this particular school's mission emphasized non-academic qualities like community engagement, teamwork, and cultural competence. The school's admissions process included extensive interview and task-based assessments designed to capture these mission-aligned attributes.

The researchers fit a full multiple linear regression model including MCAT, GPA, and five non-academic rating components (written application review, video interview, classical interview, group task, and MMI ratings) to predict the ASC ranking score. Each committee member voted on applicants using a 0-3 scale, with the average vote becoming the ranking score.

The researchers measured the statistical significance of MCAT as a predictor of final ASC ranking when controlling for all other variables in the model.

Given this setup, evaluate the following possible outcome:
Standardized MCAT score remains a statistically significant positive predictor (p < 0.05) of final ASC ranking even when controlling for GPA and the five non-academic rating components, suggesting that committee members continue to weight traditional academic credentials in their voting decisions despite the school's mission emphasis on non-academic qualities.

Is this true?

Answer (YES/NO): YES